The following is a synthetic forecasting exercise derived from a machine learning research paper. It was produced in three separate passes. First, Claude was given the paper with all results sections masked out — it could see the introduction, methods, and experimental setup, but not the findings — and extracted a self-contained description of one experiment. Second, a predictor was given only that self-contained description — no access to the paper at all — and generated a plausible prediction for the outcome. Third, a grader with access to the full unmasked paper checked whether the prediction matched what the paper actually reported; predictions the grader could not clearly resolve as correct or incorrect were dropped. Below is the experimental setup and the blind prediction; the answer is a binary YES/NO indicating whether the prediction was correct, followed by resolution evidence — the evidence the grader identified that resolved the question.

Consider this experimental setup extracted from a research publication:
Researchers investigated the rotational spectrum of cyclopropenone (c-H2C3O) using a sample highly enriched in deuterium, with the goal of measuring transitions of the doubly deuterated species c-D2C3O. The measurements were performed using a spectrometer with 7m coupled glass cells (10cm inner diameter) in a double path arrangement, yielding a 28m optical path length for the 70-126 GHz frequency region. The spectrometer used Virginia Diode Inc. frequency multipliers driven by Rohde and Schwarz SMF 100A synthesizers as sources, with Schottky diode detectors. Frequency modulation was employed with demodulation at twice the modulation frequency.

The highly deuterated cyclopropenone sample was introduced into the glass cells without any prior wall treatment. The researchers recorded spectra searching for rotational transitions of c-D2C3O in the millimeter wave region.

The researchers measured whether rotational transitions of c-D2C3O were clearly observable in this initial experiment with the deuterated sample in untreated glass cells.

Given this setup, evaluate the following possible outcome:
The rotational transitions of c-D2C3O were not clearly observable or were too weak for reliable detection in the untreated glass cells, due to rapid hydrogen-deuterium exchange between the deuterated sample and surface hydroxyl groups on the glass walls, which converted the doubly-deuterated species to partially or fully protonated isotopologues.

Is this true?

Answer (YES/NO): YES